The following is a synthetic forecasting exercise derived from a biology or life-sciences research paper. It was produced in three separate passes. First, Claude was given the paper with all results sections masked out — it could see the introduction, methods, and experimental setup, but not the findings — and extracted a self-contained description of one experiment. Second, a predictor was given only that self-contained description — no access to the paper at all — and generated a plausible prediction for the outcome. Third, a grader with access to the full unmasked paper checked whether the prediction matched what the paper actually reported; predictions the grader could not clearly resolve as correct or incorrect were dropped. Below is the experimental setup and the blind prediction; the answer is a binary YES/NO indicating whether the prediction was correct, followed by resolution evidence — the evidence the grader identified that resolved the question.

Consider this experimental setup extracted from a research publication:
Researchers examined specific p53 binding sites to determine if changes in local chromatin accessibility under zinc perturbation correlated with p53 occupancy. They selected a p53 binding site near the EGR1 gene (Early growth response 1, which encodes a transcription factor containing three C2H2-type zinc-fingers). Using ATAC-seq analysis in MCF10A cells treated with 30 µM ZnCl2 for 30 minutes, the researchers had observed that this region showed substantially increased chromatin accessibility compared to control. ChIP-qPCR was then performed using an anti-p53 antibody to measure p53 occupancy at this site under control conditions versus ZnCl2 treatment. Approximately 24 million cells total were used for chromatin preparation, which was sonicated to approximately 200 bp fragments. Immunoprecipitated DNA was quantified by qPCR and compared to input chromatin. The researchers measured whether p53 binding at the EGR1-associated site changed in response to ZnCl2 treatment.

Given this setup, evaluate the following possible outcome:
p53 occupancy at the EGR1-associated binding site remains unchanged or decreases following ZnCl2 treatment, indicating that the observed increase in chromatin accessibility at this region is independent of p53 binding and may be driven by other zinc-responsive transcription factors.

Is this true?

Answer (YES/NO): NO